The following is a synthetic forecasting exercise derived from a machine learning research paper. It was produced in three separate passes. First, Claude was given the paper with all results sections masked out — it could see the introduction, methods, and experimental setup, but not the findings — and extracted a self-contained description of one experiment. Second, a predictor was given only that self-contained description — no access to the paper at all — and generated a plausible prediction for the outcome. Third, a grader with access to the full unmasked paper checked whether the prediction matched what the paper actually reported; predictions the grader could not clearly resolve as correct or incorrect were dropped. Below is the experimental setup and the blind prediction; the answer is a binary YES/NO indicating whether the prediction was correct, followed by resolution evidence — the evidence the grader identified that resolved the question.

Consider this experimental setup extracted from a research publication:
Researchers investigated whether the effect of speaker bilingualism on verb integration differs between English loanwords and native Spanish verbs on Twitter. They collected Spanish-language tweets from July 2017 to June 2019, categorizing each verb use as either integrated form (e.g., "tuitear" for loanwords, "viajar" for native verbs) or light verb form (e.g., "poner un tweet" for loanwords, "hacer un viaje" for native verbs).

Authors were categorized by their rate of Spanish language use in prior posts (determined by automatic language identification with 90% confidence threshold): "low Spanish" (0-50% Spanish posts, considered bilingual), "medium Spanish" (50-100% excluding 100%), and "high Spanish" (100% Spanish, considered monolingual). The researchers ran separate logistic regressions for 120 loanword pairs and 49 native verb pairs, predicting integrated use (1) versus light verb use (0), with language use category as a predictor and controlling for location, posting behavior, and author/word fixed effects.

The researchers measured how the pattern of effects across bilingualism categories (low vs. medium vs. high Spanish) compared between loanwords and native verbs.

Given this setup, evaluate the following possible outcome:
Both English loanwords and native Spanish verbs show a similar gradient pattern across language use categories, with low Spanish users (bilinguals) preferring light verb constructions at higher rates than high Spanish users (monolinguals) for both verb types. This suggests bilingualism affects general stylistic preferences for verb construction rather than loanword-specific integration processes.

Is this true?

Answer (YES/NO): NO